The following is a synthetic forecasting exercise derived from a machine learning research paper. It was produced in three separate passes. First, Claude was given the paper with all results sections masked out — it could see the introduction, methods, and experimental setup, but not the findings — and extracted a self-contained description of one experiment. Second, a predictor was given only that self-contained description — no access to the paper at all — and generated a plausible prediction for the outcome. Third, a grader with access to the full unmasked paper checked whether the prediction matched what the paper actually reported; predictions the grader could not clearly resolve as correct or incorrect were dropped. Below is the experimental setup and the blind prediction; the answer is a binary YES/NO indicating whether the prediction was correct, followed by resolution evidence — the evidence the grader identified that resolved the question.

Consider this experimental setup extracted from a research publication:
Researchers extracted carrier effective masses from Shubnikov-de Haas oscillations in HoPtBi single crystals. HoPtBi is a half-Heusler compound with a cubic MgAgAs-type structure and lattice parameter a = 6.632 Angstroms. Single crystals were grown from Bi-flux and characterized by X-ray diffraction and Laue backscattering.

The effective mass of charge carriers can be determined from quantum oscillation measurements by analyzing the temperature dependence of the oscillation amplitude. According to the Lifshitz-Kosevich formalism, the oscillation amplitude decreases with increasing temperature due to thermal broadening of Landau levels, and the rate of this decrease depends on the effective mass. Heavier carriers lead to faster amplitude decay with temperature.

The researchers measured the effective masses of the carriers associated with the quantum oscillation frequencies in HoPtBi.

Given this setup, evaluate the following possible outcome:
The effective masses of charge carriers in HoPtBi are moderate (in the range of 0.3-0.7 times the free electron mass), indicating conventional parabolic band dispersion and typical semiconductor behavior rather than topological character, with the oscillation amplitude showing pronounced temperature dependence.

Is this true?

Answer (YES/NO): NO